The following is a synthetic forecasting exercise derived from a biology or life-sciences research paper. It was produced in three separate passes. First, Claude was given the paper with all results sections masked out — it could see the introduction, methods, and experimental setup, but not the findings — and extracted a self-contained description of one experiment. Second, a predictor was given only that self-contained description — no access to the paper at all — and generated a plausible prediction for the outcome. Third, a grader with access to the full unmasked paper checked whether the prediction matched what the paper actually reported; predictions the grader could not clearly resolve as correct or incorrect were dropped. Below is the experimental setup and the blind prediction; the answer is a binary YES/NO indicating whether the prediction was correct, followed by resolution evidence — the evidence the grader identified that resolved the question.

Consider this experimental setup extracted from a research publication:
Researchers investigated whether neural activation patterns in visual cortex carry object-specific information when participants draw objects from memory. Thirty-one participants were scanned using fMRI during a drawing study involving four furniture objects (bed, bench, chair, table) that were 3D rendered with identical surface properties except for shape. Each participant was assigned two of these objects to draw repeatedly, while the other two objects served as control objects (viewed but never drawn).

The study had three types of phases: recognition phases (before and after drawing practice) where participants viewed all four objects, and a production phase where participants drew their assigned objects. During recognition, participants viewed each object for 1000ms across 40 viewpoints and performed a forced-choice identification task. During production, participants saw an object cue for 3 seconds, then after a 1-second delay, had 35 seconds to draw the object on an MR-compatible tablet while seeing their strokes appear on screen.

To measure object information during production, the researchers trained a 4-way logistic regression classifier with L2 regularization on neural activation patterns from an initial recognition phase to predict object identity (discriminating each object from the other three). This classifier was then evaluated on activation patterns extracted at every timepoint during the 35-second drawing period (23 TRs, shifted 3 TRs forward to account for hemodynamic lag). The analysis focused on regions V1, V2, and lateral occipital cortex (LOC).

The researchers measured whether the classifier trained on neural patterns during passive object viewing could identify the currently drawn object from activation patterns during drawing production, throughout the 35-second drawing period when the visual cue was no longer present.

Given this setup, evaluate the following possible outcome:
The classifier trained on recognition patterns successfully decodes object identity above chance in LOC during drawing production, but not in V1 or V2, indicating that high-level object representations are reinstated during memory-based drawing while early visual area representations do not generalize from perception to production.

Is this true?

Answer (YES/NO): NO